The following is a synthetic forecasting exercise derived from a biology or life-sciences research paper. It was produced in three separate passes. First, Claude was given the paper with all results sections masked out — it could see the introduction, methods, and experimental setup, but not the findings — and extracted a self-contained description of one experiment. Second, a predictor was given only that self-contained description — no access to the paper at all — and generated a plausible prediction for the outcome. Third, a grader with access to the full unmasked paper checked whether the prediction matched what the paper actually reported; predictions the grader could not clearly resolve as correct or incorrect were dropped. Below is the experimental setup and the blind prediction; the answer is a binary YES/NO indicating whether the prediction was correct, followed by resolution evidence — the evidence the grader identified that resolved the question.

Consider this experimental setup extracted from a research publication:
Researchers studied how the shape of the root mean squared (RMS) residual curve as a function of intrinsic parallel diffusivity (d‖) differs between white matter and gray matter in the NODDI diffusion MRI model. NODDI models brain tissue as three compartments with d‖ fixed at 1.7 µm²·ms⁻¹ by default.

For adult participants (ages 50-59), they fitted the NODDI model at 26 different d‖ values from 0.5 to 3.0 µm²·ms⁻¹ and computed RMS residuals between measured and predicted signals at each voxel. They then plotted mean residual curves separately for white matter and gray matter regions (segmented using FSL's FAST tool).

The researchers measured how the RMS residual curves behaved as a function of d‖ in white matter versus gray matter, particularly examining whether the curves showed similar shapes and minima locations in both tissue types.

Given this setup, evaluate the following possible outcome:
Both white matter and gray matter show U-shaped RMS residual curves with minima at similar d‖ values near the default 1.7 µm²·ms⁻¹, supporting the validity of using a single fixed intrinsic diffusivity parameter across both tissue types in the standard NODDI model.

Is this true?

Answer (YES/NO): NO